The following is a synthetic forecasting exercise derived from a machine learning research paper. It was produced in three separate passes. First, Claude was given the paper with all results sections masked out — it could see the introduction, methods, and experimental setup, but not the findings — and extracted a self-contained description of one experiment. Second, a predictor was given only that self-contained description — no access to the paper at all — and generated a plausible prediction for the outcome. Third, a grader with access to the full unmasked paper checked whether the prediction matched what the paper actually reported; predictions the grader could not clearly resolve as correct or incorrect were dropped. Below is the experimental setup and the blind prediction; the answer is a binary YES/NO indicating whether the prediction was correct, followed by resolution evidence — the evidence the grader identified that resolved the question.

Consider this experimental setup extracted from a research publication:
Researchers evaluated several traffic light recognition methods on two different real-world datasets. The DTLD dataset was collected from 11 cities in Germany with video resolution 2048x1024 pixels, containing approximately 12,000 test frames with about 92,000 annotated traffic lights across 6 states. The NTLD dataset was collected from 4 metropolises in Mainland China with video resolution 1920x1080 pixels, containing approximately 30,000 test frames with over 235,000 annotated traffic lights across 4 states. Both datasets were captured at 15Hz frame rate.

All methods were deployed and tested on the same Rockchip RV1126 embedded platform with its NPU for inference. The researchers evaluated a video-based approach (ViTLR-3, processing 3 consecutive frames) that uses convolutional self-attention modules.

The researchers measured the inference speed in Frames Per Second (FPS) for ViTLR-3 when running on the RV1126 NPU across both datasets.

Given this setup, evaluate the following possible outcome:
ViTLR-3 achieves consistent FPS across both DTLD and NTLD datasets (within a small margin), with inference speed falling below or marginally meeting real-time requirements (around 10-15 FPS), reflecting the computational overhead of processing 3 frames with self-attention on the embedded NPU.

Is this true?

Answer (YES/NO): NO